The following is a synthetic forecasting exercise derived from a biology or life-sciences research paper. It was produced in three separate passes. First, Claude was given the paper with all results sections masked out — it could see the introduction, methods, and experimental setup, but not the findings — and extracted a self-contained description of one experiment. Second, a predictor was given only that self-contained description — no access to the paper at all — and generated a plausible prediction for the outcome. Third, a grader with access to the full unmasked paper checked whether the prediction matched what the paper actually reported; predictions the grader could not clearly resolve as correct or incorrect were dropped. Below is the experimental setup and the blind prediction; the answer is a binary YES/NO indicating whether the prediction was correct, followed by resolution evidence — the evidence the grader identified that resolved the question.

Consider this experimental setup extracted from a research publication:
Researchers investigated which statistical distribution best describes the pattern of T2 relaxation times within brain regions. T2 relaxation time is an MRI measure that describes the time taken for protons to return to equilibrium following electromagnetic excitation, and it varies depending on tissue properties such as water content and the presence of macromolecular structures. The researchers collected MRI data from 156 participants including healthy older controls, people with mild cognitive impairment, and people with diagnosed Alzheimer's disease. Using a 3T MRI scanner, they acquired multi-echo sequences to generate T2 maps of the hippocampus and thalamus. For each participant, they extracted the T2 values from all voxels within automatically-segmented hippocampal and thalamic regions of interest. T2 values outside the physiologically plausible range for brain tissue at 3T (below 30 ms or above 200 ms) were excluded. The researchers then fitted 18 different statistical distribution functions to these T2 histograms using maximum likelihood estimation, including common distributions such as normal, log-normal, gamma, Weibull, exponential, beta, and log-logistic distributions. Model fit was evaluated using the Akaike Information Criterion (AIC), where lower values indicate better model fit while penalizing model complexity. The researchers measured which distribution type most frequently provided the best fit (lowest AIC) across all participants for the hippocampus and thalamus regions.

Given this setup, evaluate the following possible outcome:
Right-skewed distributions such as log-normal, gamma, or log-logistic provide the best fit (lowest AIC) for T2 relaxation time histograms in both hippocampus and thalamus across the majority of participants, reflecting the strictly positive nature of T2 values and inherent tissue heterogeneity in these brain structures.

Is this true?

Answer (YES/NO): YES